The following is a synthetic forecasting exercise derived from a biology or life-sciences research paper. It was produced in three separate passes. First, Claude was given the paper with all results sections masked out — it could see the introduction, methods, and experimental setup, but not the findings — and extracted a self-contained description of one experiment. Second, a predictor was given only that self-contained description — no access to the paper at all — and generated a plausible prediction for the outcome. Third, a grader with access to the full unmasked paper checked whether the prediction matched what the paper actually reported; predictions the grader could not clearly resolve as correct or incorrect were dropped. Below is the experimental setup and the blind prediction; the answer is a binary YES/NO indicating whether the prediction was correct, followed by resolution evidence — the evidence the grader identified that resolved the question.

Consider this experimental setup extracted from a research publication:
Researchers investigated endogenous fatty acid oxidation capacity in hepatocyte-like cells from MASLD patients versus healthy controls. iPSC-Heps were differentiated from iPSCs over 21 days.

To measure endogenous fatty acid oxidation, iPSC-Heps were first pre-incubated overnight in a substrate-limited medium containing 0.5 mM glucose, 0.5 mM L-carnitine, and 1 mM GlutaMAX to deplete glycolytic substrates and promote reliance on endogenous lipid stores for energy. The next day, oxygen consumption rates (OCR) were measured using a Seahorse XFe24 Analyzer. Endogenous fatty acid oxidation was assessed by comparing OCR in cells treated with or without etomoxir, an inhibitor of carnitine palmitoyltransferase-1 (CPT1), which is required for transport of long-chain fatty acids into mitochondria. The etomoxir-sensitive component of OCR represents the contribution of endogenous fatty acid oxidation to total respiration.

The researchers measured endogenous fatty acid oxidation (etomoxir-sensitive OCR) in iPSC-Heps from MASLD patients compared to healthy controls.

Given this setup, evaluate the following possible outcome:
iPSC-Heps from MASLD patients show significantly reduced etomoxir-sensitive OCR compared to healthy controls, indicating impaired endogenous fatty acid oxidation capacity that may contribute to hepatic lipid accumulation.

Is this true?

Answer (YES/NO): NO